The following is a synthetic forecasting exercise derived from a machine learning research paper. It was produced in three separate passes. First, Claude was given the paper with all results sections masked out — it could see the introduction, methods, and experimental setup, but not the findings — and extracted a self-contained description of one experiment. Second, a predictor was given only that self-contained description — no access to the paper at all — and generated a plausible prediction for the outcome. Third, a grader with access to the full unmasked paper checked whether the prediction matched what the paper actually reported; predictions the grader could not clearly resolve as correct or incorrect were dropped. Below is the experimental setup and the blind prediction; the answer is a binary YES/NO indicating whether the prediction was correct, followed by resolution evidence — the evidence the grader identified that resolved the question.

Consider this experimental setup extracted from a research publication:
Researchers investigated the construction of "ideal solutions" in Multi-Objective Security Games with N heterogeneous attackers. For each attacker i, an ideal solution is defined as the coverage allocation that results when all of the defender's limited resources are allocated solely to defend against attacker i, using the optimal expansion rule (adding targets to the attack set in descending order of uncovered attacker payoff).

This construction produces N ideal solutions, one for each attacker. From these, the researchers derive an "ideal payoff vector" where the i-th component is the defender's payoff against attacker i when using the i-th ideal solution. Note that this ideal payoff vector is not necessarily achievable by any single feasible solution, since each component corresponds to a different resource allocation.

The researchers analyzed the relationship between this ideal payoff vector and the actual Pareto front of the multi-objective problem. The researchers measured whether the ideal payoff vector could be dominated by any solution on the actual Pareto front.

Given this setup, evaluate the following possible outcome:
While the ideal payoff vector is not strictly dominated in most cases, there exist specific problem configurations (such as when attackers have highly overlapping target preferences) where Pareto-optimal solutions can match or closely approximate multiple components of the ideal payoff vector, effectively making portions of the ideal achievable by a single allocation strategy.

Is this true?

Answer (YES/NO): NO